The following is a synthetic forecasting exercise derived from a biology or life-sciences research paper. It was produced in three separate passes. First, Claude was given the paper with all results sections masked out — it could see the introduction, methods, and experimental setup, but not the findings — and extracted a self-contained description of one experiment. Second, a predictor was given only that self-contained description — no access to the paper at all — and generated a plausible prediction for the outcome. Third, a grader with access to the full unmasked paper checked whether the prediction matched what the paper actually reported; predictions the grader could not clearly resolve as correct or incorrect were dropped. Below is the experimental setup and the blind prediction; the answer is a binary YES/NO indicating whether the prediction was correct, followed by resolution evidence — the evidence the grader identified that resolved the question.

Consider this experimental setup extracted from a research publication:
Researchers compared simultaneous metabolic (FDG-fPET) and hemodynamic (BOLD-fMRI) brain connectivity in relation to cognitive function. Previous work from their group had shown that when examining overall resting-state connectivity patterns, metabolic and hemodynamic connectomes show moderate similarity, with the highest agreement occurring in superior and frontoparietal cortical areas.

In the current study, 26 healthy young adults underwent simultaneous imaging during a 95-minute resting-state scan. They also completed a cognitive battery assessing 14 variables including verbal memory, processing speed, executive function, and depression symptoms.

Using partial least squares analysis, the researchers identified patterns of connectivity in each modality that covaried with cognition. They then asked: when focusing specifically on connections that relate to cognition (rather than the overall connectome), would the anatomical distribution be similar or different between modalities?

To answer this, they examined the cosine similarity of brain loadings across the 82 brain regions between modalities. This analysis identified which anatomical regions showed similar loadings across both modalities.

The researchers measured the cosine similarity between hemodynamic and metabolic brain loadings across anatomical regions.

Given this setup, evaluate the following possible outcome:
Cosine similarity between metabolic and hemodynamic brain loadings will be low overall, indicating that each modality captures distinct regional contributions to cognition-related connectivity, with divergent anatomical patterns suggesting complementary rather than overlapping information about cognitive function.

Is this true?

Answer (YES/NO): YES